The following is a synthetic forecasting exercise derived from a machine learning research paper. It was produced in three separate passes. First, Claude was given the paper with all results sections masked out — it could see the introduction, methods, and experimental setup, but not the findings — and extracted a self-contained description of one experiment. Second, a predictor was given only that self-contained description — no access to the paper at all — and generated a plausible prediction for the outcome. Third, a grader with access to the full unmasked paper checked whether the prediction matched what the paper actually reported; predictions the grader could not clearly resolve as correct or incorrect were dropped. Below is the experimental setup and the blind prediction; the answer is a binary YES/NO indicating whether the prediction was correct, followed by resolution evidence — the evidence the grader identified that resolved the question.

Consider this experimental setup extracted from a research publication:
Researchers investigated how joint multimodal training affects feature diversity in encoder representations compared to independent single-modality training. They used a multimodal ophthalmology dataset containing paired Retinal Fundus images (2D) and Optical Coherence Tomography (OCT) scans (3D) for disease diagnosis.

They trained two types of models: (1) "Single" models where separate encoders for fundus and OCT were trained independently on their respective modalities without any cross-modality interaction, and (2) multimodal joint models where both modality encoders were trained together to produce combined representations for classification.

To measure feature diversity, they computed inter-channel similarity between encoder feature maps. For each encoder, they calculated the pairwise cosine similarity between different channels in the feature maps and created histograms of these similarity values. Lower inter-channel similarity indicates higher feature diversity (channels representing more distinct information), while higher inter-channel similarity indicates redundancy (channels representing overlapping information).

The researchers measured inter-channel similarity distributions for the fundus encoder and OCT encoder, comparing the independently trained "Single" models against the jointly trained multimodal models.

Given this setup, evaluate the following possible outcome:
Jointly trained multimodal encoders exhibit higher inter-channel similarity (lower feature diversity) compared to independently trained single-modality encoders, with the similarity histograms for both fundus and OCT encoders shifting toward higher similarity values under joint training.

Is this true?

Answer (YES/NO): YES